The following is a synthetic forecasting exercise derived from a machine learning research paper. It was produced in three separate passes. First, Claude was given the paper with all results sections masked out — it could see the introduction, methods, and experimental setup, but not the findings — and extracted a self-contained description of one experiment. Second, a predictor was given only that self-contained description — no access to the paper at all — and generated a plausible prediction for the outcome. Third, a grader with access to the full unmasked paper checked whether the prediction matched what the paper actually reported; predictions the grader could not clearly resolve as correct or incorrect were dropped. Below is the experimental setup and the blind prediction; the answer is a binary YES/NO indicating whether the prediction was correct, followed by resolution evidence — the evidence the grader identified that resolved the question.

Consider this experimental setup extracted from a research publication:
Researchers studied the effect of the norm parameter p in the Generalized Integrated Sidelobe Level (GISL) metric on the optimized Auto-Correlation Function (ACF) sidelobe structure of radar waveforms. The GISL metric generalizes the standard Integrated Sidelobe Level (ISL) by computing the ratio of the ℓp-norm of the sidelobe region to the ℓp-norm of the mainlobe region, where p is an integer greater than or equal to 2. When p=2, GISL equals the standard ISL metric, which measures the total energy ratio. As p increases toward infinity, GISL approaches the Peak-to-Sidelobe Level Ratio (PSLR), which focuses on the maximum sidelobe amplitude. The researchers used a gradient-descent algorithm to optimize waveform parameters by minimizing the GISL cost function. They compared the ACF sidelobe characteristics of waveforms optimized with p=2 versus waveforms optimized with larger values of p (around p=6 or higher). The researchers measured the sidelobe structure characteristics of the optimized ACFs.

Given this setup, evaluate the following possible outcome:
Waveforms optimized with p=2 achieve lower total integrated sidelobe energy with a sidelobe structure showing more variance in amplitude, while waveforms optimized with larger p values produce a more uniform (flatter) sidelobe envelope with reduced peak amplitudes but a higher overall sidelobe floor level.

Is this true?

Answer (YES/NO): NO